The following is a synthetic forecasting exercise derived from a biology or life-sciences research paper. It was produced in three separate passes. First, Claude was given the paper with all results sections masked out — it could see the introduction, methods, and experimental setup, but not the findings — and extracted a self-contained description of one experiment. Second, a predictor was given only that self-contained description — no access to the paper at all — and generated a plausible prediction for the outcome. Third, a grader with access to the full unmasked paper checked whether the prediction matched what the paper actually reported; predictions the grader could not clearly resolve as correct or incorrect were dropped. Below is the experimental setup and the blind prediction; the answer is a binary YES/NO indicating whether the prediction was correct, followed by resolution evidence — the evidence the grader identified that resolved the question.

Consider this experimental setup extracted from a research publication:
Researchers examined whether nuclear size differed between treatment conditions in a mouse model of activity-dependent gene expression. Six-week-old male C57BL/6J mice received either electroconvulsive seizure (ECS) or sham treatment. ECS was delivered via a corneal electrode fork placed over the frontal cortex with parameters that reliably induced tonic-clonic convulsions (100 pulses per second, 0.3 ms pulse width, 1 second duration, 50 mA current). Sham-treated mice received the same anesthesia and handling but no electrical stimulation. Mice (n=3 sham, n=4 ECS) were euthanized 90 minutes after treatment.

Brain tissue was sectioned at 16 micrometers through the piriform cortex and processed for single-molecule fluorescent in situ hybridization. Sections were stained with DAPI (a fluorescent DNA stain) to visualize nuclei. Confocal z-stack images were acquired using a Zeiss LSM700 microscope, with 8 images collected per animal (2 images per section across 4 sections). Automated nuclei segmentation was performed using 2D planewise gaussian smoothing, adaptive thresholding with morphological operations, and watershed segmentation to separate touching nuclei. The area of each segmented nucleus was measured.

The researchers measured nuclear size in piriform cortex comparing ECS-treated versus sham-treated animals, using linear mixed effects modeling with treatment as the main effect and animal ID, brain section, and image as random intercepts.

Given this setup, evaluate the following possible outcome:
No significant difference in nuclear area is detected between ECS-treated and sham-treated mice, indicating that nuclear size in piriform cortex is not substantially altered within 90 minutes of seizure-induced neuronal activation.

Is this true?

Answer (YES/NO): YES